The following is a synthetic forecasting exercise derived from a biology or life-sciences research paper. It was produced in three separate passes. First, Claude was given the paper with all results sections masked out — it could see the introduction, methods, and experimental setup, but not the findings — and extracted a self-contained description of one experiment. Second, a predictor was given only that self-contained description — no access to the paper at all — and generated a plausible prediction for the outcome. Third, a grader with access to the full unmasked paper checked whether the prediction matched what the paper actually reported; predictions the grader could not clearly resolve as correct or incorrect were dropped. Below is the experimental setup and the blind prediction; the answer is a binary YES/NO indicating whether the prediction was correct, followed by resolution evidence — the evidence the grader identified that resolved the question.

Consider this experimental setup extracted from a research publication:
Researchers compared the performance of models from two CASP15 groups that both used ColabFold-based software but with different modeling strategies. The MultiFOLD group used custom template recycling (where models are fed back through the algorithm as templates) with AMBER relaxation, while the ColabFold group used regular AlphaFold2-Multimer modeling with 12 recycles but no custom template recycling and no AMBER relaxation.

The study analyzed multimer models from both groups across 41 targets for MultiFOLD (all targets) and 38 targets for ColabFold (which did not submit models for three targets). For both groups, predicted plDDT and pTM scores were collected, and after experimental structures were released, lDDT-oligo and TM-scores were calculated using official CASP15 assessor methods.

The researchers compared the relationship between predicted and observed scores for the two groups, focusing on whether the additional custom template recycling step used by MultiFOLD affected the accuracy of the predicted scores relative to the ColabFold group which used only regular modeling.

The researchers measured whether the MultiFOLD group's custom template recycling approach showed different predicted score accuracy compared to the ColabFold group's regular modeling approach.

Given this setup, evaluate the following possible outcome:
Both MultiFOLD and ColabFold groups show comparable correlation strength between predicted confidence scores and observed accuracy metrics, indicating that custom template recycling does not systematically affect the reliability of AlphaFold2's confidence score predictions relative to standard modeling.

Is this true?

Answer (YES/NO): NO